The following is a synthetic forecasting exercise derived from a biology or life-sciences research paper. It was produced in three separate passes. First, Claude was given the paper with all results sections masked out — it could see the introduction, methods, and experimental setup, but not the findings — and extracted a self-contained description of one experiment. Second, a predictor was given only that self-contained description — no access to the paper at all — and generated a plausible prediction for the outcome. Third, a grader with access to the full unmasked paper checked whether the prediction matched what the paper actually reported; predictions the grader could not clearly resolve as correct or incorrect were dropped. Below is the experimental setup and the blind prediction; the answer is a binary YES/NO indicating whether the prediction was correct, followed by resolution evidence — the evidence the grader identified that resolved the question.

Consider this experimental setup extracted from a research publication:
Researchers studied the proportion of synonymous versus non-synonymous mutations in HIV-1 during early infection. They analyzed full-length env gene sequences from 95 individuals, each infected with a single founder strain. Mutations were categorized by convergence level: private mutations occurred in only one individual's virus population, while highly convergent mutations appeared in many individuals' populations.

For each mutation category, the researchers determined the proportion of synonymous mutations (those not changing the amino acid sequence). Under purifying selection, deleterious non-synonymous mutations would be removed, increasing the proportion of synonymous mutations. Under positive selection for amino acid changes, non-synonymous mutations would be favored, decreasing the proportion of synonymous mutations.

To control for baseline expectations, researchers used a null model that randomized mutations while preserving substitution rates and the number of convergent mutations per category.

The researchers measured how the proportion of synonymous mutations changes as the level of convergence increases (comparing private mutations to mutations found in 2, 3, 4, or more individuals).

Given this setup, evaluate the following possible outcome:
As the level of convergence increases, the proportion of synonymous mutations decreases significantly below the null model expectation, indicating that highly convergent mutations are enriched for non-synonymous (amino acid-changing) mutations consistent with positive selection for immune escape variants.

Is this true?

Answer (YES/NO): NO